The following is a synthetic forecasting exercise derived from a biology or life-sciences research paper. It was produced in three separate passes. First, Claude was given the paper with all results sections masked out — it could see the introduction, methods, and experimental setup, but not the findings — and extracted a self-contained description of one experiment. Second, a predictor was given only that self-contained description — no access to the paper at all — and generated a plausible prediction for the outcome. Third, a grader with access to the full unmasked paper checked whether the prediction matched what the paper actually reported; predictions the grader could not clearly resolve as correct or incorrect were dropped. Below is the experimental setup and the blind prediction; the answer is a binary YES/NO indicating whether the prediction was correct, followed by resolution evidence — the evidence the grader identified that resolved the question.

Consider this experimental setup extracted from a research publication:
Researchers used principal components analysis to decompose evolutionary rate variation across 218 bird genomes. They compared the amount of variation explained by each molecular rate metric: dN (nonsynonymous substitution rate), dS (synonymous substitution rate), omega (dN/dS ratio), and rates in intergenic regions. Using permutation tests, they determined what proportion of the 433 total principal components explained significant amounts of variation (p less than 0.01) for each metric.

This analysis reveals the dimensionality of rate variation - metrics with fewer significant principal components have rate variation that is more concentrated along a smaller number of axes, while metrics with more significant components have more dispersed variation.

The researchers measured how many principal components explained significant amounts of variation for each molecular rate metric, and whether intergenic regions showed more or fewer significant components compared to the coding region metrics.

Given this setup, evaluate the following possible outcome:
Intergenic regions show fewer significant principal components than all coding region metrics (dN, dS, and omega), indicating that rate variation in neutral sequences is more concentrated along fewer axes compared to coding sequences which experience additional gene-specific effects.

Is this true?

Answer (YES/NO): NO